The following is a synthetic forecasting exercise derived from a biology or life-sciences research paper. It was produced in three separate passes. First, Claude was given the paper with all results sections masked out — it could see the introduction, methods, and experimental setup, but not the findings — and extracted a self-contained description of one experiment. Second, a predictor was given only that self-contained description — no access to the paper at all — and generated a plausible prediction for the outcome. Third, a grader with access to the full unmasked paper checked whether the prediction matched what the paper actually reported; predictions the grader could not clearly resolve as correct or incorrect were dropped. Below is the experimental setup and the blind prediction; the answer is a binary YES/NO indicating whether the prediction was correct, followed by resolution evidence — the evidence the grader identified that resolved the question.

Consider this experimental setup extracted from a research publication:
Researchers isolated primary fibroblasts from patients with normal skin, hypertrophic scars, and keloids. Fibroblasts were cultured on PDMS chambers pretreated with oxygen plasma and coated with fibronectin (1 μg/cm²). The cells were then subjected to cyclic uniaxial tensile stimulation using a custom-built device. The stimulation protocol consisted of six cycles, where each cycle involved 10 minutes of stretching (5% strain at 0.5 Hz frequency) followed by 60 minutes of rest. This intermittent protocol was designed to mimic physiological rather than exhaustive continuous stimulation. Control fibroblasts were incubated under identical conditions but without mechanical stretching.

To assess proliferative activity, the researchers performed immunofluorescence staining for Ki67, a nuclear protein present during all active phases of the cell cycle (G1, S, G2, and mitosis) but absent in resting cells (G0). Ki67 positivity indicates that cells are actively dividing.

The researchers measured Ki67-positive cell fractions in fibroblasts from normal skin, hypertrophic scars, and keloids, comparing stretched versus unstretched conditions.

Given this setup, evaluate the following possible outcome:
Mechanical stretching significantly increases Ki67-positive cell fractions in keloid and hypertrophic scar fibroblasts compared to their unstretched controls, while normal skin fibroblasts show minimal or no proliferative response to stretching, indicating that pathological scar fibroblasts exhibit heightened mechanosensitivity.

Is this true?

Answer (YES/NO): NO